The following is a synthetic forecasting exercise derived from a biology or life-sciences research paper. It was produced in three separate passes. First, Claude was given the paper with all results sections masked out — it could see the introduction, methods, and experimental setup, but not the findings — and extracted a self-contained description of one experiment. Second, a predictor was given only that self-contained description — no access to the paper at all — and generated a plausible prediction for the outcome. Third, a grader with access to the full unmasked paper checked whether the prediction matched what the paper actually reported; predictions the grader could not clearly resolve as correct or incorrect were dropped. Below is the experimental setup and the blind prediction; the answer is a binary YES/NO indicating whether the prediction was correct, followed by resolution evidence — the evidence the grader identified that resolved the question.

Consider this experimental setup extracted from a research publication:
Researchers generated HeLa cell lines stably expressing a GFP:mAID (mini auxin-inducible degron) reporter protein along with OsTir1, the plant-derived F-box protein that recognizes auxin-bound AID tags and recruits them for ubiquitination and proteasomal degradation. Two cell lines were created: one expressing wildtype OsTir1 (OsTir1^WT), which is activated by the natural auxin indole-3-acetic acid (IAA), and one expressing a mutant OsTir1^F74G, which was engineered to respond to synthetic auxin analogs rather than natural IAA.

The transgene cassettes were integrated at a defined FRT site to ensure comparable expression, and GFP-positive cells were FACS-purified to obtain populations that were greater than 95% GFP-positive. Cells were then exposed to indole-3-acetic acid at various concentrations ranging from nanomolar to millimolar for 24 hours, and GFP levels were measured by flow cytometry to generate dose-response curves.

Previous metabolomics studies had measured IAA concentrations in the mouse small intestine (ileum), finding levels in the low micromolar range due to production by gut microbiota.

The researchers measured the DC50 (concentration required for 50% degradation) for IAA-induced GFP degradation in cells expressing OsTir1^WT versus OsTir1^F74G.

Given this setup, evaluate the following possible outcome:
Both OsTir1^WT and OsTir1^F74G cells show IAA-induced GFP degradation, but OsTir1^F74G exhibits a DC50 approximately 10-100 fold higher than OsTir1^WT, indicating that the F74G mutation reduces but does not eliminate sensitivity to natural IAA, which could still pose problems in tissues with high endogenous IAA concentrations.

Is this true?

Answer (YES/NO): NO